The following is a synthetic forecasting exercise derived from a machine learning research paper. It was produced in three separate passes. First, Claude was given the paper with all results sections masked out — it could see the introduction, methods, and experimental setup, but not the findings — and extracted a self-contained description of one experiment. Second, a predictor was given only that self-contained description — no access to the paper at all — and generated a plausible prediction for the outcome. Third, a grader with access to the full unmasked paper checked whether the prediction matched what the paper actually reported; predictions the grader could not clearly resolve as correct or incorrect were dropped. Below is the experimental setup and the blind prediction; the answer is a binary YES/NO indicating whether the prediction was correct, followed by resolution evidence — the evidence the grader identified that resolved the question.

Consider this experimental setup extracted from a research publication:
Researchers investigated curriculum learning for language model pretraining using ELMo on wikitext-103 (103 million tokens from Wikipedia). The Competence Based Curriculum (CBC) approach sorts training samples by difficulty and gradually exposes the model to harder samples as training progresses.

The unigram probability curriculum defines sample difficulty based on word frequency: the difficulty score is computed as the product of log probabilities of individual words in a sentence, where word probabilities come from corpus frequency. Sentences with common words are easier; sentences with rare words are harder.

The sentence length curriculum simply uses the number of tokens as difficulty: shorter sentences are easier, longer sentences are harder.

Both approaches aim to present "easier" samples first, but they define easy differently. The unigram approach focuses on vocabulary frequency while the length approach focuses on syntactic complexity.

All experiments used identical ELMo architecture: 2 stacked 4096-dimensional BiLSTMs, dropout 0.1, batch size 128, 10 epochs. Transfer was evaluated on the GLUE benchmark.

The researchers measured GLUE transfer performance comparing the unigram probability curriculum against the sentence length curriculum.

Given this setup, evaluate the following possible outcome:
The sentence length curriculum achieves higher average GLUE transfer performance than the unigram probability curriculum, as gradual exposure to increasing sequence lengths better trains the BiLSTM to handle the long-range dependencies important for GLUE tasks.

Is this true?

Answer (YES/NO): YES